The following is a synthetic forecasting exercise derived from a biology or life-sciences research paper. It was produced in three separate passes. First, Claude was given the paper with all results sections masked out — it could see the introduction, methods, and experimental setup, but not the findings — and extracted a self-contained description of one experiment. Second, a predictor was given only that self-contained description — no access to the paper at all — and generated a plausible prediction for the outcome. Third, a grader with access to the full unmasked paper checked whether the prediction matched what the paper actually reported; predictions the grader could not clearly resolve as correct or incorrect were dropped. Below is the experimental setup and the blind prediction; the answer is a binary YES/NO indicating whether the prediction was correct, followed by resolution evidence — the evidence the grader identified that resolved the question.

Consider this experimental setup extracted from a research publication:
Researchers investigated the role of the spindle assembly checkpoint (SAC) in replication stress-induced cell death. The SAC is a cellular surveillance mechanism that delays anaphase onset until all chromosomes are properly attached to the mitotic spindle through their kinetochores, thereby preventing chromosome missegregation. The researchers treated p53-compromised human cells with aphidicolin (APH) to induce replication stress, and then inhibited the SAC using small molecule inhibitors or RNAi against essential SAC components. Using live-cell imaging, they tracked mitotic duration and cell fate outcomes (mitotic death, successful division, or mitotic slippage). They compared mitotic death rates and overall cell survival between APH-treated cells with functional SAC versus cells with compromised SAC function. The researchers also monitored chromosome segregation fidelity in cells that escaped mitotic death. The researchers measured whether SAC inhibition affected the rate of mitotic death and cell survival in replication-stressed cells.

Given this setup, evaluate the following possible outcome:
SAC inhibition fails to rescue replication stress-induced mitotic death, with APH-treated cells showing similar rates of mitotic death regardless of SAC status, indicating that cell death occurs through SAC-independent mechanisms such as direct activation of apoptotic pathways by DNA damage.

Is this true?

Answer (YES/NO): NO